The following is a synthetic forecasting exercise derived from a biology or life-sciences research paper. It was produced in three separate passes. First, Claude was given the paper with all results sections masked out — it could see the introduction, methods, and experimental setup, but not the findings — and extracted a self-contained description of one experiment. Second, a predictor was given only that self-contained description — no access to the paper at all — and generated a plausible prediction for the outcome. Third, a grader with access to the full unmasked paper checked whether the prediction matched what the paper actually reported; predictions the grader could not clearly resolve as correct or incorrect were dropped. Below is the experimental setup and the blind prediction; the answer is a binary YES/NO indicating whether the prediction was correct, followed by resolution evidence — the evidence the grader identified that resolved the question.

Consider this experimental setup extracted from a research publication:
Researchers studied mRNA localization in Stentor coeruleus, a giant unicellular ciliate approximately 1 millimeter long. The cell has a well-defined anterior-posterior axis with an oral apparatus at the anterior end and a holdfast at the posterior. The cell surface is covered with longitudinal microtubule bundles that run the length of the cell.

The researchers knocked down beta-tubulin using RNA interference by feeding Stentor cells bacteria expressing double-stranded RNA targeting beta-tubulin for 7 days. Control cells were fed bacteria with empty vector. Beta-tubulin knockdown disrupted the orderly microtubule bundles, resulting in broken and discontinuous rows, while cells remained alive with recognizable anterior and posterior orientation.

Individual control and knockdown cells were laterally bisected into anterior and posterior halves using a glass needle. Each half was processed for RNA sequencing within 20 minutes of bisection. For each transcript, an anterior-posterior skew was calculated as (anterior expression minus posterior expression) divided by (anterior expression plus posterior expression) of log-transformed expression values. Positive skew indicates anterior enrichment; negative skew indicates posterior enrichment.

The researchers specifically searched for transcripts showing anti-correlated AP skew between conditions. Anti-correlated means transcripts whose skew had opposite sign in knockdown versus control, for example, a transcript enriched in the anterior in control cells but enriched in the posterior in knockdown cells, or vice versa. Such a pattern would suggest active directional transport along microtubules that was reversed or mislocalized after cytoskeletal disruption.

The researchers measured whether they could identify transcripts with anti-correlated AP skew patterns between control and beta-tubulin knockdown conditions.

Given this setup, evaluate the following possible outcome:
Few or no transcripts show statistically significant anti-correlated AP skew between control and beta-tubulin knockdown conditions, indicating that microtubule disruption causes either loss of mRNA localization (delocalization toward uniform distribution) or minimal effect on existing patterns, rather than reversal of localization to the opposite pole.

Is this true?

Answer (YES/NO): NO